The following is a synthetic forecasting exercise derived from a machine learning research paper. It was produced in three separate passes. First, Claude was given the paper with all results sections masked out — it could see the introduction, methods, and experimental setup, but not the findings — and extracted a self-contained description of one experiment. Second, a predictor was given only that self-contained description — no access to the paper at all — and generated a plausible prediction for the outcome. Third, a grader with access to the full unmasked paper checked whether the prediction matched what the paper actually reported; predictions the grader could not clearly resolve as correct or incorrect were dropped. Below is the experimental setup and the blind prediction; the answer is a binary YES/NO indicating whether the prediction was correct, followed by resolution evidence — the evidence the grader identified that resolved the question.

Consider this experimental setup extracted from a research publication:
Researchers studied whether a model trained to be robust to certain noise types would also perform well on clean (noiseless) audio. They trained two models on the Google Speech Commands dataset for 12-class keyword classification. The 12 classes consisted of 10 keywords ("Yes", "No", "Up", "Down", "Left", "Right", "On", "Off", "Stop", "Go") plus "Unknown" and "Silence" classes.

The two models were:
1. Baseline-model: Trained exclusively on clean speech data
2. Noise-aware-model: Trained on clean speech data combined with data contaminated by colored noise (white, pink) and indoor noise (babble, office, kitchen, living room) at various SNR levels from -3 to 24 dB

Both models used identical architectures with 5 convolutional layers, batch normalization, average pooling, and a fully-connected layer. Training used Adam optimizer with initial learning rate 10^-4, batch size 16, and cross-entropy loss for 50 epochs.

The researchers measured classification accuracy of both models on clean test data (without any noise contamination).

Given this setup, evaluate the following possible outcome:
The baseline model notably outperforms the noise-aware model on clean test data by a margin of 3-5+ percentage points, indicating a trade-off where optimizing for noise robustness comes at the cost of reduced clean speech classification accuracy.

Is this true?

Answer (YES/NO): NO